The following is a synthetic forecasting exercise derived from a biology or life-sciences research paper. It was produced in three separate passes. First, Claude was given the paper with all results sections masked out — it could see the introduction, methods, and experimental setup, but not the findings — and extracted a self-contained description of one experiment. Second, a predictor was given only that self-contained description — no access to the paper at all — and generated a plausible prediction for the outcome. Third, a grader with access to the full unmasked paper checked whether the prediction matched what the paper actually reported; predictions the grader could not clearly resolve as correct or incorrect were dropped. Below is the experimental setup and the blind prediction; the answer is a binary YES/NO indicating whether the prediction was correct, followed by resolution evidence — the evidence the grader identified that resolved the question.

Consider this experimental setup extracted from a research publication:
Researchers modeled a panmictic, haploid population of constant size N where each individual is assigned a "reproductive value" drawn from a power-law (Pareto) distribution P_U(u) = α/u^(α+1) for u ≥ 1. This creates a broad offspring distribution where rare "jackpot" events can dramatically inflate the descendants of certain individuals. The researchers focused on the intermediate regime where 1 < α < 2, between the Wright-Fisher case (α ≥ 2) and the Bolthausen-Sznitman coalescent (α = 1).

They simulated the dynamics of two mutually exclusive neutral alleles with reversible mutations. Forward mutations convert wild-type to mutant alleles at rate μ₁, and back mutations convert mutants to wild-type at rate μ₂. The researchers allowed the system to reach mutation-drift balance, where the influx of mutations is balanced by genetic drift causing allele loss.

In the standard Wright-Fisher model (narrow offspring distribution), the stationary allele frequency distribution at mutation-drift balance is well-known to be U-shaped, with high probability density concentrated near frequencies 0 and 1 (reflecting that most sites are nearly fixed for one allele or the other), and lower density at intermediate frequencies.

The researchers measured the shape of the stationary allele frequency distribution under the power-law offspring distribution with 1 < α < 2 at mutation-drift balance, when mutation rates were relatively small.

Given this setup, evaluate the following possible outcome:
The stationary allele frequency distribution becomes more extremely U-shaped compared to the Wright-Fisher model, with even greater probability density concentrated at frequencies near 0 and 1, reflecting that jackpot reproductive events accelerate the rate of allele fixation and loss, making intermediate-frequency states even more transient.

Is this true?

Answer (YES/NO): NO